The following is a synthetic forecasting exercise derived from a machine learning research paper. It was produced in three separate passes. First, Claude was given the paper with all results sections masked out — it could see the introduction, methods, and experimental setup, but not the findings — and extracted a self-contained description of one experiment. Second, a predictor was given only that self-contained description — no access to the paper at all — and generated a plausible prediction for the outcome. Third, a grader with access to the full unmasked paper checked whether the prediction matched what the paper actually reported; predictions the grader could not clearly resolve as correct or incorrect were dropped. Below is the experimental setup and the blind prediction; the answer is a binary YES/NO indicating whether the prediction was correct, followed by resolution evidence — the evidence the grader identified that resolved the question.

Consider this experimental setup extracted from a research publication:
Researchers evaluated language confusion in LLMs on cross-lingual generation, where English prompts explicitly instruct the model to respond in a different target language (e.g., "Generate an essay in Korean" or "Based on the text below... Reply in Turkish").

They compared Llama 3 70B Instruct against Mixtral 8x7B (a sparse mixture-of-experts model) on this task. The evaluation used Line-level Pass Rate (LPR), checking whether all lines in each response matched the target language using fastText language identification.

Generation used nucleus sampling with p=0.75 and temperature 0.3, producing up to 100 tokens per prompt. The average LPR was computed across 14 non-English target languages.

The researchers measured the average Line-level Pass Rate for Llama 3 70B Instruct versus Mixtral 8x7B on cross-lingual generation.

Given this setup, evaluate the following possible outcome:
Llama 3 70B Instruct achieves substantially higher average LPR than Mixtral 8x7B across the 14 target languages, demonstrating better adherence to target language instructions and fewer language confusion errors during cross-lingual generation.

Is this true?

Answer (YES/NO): NO